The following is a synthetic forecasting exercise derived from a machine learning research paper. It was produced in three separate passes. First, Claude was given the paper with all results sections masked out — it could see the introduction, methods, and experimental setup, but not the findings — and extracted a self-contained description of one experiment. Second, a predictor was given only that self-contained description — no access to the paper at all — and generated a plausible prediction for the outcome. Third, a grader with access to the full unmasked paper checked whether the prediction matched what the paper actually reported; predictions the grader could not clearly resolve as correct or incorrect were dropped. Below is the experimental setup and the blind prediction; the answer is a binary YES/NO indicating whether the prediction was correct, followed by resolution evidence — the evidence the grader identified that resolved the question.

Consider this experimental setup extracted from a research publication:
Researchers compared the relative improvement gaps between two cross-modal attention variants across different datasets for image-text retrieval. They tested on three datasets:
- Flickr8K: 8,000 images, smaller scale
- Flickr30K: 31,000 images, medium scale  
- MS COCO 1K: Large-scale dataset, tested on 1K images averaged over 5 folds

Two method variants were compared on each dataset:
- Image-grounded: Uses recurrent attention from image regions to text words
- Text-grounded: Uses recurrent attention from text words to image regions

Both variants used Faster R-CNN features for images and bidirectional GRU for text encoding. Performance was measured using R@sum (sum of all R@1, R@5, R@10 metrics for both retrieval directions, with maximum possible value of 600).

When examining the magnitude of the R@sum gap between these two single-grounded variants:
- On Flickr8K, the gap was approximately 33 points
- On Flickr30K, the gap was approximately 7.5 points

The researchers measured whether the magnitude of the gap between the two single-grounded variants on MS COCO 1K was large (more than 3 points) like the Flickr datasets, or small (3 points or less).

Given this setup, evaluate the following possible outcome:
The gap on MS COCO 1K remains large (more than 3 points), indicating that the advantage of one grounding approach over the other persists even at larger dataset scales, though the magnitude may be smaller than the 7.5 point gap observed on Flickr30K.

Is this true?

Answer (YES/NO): NO